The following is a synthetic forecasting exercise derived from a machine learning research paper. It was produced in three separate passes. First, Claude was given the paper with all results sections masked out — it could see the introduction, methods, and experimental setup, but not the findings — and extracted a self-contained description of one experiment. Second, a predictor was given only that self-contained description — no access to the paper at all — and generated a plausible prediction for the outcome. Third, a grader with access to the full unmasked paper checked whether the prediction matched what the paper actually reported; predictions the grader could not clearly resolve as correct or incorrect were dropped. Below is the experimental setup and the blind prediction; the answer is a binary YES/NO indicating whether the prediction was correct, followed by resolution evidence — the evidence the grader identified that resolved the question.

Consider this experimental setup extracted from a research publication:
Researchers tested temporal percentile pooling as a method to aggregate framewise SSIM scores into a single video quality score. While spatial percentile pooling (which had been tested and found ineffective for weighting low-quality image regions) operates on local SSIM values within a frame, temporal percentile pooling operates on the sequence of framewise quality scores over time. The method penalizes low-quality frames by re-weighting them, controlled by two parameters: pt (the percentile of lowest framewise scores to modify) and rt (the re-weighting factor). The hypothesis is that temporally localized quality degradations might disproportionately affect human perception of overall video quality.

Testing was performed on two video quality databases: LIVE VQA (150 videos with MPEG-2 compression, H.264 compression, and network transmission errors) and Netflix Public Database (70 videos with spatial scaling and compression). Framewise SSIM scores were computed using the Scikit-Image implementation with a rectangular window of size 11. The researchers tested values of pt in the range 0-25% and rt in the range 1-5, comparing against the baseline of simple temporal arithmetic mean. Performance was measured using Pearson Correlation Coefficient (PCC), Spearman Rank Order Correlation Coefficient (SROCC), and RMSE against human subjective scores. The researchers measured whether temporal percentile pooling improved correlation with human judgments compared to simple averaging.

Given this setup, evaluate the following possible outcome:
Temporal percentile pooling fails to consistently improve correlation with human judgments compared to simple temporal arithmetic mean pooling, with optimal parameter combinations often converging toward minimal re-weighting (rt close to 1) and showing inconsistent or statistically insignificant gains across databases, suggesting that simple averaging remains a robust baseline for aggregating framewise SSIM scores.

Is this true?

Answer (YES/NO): NO